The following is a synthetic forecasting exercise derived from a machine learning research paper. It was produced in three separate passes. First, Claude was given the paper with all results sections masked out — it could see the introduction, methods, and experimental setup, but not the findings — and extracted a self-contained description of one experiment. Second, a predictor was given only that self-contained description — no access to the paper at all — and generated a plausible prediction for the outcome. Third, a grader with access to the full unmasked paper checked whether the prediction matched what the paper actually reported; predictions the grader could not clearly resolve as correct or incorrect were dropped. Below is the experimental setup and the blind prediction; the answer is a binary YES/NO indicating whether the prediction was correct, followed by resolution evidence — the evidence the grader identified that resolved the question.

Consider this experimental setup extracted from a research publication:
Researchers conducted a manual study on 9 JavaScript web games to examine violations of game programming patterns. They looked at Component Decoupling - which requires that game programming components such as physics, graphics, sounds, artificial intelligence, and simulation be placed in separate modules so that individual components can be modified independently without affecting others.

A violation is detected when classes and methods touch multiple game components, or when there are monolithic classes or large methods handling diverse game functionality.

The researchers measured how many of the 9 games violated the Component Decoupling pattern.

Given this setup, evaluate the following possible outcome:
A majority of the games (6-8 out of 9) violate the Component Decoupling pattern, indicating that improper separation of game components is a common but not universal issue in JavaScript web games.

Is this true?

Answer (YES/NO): NO